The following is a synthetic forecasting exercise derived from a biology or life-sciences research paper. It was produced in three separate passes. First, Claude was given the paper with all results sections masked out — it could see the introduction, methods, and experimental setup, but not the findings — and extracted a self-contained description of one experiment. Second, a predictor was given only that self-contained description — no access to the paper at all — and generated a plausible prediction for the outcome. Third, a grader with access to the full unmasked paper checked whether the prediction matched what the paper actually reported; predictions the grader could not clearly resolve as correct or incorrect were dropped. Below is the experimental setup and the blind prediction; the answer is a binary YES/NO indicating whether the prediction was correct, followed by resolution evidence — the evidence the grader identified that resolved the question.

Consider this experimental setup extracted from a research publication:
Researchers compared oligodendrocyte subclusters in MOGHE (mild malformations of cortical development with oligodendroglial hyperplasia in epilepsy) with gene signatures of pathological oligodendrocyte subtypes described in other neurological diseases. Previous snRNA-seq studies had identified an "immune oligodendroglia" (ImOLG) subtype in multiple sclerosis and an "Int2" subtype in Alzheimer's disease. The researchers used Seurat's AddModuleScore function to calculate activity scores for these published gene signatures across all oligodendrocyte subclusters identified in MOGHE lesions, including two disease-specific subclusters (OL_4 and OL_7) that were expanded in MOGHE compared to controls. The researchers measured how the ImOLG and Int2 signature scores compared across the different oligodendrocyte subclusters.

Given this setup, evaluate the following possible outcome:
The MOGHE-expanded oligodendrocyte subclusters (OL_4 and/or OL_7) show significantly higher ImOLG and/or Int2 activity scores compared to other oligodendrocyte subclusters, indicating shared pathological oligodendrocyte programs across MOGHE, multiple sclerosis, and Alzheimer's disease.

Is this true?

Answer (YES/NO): YES